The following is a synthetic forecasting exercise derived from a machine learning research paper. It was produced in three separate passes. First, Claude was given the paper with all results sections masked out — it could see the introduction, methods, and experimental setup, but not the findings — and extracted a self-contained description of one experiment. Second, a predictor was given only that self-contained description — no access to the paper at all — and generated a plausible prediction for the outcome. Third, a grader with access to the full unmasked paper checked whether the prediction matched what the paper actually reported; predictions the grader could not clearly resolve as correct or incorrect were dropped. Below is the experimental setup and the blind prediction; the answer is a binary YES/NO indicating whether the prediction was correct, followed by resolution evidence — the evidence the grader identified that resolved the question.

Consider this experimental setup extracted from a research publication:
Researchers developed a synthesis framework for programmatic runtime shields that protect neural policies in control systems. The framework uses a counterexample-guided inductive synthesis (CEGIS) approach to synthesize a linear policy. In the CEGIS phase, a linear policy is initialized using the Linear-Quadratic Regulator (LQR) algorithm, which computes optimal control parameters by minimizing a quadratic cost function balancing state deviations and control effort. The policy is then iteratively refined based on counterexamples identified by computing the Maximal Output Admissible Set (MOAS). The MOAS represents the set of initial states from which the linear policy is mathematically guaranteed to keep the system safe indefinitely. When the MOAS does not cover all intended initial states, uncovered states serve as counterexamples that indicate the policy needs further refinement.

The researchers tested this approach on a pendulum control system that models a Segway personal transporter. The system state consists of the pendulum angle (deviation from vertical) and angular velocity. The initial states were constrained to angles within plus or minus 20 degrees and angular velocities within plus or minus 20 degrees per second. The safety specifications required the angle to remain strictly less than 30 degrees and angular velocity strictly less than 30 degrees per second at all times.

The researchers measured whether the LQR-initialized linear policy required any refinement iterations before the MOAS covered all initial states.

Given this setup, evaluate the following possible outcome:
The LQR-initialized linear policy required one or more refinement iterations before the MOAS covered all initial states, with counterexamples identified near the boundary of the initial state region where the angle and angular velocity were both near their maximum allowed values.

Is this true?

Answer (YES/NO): YES